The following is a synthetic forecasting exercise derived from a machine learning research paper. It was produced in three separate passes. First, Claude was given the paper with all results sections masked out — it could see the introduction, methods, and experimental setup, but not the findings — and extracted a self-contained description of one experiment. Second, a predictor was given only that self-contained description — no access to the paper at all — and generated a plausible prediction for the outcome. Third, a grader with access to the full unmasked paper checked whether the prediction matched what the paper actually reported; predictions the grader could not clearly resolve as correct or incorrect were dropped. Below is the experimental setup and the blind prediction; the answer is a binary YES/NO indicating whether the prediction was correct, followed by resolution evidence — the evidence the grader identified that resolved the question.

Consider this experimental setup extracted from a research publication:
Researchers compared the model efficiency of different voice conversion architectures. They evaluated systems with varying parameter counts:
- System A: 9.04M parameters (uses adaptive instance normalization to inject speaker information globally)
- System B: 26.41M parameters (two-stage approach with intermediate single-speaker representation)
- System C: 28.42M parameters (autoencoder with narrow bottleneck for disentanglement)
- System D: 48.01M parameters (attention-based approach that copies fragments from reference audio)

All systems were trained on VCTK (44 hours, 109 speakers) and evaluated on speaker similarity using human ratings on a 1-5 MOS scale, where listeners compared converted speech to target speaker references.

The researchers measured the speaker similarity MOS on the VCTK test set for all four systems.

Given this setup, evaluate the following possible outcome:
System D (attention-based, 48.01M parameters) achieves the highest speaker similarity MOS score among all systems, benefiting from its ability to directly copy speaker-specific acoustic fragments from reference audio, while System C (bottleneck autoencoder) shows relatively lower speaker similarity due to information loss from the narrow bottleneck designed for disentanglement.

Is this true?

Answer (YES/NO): NO